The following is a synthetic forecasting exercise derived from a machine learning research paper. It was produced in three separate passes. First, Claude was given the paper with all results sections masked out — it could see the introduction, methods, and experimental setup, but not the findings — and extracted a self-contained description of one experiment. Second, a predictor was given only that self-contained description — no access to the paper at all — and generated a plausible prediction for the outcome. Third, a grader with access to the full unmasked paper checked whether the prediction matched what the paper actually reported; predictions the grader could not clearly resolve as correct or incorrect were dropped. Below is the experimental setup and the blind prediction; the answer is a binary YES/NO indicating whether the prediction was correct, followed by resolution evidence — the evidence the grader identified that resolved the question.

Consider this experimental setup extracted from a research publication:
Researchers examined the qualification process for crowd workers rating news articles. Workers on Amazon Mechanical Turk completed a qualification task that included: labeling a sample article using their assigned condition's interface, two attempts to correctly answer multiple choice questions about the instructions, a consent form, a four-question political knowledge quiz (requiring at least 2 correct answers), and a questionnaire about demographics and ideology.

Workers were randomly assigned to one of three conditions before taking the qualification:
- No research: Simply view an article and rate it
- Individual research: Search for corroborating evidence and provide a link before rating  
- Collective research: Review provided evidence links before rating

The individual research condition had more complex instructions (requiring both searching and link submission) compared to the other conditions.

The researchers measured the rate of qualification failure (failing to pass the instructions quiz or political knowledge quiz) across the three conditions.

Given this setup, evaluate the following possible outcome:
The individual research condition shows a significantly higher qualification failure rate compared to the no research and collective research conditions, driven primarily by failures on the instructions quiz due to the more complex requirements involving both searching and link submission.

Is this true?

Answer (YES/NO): NO